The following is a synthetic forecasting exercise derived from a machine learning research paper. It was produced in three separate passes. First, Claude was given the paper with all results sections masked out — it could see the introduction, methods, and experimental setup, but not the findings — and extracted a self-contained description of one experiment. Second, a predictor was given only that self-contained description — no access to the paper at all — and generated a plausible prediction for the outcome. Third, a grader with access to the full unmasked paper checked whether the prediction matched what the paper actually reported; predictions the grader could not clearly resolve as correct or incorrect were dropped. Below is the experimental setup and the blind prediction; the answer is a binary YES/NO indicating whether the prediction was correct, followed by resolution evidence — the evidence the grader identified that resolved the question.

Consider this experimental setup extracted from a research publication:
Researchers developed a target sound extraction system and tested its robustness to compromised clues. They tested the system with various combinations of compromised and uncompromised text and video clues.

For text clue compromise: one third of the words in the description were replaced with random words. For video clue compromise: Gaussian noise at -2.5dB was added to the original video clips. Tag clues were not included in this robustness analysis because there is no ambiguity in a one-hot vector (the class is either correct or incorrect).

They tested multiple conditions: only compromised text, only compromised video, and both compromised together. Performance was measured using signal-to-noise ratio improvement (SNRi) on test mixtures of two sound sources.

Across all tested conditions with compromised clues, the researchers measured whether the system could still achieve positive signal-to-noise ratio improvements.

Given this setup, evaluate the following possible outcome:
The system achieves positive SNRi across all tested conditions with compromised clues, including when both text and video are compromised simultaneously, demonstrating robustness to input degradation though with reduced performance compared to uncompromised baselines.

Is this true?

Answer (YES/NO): YES